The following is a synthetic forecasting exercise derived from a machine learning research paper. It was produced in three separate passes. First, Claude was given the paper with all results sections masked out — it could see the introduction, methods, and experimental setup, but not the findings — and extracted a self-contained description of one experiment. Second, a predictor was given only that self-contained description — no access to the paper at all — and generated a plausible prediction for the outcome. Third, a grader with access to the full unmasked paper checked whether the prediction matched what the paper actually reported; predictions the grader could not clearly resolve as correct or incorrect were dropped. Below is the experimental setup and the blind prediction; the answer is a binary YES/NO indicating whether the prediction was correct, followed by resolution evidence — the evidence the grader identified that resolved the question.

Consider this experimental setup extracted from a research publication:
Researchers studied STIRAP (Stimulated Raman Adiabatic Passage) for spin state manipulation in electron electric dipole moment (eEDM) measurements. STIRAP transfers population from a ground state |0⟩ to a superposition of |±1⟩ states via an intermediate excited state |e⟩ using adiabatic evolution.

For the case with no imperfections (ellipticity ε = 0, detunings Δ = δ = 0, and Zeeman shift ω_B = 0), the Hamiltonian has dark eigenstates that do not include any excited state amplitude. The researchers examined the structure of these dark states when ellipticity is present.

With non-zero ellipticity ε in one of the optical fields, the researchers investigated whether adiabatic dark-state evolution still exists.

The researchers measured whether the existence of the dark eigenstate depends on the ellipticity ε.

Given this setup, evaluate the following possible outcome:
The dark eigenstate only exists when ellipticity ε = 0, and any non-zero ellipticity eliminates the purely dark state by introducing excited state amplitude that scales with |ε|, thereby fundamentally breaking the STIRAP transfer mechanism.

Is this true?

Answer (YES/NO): NO